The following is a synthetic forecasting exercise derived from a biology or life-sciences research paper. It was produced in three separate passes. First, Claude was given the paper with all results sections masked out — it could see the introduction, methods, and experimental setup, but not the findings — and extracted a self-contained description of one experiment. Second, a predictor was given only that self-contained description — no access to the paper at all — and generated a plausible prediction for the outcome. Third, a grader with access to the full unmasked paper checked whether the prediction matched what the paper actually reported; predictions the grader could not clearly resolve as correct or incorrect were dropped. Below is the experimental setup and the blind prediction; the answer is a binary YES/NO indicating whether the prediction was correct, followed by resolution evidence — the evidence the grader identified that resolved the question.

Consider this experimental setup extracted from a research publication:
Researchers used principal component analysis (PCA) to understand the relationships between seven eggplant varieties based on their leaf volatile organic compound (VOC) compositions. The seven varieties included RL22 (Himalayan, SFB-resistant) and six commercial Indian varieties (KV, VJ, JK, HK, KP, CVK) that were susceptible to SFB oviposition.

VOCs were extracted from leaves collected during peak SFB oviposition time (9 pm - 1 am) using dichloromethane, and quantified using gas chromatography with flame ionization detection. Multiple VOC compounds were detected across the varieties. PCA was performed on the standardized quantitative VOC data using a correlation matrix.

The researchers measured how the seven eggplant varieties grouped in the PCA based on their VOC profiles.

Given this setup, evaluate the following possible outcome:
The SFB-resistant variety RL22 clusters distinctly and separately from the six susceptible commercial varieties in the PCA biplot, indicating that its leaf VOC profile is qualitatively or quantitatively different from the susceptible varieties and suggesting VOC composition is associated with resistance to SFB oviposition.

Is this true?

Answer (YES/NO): YES